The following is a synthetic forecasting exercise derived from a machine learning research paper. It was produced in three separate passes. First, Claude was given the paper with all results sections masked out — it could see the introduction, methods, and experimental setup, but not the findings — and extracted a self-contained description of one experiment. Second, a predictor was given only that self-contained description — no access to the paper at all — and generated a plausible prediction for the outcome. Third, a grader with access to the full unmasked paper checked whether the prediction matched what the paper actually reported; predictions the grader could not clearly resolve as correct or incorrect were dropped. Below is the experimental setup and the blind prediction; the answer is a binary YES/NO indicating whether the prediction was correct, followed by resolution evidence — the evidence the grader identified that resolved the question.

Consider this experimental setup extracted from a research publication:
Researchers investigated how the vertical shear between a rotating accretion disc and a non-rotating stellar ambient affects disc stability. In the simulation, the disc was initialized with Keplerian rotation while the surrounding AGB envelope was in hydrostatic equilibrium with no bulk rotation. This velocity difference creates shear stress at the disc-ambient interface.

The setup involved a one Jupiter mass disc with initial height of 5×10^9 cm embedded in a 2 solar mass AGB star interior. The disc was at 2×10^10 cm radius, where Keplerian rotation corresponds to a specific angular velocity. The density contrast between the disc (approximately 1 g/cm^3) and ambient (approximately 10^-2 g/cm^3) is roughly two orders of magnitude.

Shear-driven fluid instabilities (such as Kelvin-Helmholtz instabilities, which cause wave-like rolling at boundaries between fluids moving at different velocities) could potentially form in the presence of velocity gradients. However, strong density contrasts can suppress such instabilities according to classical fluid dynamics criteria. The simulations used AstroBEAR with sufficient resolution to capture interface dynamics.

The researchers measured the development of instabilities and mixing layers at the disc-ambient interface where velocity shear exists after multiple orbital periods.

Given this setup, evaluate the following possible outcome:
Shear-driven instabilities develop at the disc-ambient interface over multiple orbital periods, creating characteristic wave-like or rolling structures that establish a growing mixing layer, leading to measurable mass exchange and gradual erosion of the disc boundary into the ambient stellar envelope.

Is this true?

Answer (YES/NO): NO